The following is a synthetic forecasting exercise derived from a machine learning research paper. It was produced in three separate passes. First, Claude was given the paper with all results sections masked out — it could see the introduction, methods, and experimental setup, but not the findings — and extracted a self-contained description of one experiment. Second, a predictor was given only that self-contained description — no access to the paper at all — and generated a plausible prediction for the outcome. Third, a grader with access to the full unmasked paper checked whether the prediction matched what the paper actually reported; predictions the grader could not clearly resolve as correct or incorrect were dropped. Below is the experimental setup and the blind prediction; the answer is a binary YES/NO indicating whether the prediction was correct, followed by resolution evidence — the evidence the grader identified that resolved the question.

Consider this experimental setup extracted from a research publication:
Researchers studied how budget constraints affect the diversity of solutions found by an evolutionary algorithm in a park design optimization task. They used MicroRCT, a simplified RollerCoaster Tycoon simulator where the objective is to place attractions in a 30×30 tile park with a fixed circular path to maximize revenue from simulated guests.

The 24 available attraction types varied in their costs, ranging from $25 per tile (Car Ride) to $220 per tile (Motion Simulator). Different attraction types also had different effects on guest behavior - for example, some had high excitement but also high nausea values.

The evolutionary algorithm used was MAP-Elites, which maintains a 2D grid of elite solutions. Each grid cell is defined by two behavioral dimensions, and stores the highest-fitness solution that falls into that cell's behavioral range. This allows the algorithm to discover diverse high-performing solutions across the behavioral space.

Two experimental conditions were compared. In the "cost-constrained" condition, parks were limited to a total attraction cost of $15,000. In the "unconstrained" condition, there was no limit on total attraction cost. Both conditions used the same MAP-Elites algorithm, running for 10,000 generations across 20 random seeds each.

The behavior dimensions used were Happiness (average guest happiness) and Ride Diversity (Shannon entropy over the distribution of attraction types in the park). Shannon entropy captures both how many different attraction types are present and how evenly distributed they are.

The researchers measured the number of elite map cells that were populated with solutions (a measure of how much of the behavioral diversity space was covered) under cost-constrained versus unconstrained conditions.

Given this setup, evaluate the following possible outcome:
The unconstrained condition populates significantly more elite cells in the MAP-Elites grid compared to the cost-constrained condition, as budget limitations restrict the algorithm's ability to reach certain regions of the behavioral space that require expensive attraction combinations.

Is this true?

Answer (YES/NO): YES